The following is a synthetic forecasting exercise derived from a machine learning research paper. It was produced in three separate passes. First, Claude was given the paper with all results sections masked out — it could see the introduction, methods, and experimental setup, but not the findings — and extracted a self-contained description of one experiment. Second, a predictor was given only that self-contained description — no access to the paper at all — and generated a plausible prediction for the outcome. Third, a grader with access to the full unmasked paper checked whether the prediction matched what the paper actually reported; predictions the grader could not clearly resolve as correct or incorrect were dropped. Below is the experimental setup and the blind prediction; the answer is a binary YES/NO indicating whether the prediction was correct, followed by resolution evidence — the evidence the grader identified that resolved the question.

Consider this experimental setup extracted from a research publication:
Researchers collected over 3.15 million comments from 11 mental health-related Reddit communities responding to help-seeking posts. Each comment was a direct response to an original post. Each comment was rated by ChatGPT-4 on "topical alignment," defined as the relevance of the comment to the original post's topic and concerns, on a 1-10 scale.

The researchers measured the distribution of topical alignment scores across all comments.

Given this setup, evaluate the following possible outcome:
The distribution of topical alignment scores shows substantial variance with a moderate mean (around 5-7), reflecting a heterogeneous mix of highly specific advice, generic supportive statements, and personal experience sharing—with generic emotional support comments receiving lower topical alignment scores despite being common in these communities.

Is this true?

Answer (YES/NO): NO